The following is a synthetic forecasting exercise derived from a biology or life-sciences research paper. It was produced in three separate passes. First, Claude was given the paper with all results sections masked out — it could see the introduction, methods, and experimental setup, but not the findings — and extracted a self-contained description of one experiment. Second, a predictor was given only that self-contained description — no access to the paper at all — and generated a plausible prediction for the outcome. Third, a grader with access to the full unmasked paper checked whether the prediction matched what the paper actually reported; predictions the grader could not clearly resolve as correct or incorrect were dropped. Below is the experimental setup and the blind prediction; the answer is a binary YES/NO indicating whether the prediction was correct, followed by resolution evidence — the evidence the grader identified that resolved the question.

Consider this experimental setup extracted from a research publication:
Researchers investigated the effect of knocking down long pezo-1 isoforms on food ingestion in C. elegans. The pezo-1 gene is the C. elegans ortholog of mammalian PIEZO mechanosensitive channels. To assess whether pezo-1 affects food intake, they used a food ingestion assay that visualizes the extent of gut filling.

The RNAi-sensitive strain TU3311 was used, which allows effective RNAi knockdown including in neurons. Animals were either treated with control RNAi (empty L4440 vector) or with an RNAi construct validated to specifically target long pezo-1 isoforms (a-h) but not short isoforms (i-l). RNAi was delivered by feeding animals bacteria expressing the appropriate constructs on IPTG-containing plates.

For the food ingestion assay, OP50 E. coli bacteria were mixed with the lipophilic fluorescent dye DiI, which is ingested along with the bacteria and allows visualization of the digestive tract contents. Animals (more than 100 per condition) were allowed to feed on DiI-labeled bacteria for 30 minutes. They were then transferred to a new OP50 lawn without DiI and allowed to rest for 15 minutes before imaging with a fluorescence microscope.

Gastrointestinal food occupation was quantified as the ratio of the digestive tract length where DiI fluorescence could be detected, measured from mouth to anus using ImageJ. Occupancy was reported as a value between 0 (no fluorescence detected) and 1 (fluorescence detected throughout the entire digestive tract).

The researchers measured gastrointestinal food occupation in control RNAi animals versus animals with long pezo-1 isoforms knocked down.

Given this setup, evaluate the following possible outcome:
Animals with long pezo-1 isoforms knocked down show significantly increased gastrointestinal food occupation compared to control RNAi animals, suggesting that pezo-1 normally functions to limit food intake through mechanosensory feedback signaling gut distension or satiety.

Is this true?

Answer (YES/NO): NO